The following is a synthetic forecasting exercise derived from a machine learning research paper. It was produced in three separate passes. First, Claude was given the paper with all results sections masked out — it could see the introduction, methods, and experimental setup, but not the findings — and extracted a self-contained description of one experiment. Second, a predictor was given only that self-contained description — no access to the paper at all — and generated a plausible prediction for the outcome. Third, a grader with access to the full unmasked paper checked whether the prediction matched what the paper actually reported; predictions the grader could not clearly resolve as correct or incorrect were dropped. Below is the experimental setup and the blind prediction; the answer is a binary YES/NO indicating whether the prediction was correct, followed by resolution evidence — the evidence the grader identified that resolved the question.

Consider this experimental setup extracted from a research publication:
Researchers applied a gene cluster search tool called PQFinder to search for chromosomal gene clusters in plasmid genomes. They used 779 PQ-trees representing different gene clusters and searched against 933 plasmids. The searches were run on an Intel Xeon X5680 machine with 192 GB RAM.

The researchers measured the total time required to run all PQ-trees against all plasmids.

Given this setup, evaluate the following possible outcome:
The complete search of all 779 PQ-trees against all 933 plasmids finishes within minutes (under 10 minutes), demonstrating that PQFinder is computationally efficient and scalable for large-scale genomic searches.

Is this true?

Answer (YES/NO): NO